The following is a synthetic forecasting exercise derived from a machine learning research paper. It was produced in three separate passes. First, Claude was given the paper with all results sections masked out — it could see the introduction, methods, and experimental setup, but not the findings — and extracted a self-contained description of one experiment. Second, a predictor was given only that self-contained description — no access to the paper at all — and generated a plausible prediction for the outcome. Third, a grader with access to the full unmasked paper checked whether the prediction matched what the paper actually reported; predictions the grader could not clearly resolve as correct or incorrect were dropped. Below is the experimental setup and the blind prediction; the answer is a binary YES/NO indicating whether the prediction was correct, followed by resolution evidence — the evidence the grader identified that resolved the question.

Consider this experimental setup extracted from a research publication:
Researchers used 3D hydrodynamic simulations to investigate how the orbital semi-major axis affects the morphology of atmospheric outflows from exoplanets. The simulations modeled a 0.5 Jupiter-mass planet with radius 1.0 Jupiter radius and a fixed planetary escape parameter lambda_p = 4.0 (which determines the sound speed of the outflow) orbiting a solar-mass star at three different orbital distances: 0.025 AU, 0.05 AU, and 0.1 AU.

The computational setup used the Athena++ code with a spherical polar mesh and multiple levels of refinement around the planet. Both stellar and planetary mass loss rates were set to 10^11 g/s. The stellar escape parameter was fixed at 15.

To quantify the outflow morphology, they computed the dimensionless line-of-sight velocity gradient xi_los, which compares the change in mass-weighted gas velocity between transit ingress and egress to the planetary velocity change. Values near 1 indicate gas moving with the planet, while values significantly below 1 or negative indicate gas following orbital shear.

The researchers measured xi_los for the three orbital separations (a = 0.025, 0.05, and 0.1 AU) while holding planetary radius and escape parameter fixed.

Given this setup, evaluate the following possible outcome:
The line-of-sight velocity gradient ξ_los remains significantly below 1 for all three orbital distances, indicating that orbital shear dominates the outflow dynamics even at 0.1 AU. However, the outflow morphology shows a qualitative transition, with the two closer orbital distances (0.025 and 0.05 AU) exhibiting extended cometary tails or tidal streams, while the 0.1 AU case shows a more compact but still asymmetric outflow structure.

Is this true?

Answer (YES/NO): NO